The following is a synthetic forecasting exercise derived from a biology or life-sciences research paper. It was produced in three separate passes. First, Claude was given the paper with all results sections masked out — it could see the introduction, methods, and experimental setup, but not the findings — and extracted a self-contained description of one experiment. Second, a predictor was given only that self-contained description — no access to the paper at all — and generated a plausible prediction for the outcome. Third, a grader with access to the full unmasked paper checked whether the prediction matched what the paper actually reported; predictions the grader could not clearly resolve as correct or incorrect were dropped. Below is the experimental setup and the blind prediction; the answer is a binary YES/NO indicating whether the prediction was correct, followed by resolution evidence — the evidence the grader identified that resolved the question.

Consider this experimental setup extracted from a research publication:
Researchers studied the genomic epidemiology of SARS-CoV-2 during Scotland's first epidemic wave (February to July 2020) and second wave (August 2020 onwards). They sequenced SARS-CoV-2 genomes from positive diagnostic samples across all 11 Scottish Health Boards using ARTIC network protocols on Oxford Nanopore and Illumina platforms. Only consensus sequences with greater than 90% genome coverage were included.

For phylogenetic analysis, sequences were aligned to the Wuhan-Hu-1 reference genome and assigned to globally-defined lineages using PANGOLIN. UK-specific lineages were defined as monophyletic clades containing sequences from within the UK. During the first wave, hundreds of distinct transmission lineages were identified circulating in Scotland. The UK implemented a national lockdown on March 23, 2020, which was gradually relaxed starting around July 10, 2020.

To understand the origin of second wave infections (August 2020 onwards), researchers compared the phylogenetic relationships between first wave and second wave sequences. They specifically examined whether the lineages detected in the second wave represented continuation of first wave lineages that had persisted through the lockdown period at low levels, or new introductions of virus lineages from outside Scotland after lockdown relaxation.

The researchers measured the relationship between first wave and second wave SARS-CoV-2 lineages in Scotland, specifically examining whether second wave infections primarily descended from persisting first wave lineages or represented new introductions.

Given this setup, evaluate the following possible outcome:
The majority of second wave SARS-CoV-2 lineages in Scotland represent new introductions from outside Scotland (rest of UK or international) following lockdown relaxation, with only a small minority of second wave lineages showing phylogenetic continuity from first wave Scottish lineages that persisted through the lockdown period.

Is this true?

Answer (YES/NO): YES